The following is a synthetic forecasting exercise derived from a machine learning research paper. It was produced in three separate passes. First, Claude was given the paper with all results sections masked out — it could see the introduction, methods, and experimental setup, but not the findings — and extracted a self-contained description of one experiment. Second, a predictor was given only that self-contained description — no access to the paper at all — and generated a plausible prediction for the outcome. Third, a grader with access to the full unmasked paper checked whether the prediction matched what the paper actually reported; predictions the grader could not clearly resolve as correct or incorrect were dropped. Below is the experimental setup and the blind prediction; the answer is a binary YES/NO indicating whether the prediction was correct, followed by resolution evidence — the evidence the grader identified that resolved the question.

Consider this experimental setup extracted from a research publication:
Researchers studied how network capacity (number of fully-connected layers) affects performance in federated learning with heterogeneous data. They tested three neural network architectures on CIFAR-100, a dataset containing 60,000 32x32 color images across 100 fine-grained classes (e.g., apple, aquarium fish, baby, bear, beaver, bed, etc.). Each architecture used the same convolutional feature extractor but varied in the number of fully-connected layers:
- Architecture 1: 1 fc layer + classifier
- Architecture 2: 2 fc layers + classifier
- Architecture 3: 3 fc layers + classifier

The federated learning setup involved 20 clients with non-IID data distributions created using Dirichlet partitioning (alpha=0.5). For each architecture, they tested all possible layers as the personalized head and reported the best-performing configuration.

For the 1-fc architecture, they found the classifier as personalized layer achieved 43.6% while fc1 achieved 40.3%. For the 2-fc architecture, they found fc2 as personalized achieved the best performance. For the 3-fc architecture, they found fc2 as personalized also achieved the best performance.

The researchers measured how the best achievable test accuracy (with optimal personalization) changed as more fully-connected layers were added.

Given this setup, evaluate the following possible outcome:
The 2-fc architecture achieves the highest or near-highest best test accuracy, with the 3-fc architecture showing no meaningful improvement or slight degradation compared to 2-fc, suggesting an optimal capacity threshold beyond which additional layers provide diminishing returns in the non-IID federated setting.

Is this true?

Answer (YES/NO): YES